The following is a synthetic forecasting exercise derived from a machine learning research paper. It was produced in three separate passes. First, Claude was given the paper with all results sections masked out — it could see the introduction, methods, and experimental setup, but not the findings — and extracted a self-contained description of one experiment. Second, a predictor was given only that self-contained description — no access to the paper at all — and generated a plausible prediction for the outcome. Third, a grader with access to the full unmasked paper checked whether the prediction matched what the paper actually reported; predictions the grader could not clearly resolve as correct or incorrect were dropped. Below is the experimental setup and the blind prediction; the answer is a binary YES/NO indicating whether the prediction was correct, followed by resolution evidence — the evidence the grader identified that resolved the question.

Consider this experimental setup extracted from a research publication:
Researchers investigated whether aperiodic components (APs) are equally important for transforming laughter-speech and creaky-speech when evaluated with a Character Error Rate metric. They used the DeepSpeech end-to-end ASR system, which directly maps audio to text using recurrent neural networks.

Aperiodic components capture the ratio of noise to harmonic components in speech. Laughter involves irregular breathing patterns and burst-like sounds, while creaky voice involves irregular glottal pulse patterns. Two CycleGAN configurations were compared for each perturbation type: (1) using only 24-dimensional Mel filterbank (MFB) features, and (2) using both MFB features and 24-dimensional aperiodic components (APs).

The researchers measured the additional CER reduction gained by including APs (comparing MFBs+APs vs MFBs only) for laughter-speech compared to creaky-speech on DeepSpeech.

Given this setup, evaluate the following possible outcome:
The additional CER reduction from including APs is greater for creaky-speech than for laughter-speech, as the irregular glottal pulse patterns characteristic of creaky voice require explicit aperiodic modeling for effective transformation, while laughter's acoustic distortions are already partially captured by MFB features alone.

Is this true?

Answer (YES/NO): NO